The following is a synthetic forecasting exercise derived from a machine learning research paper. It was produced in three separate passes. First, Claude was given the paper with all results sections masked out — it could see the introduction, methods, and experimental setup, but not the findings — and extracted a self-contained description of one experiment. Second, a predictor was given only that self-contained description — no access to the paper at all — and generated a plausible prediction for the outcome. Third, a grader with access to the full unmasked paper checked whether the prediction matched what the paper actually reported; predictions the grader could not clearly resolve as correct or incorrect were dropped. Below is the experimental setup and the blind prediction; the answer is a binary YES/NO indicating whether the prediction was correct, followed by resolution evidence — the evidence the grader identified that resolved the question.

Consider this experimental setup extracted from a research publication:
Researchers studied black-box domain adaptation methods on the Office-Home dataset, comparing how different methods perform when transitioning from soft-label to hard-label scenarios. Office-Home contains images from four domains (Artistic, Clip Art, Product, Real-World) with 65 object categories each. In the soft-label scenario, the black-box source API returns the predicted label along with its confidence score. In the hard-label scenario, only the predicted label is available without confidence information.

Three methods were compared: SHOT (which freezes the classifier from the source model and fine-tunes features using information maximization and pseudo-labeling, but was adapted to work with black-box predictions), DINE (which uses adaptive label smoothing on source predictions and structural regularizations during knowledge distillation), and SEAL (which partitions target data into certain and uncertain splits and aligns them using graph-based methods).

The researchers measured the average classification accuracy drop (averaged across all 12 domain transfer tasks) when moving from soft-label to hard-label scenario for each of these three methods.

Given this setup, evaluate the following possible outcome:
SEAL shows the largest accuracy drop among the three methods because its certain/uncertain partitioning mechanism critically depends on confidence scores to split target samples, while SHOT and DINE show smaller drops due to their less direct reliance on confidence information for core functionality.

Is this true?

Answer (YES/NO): YES